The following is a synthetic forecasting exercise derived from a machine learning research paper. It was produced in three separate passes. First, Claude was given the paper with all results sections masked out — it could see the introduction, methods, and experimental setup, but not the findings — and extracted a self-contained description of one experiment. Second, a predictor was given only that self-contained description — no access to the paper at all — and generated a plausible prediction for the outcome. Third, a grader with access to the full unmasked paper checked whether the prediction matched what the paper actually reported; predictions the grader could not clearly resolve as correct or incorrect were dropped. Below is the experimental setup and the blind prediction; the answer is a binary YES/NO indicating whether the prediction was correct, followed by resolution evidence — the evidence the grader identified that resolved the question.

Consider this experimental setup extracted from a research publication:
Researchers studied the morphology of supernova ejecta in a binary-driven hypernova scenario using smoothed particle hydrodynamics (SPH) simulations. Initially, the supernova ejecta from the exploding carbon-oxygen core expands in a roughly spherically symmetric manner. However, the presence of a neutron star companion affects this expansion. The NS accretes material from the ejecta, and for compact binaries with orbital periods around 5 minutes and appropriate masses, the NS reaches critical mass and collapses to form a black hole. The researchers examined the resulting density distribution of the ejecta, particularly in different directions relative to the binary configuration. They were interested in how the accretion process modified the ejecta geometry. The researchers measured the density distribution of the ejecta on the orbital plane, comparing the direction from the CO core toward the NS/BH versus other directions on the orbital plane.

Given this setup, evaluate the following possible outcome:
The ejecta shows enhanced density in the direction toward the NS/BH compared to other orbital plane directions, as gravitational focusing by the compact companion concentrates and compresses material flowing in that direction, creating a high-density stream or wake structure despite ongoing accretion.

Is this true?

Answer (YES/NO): NO